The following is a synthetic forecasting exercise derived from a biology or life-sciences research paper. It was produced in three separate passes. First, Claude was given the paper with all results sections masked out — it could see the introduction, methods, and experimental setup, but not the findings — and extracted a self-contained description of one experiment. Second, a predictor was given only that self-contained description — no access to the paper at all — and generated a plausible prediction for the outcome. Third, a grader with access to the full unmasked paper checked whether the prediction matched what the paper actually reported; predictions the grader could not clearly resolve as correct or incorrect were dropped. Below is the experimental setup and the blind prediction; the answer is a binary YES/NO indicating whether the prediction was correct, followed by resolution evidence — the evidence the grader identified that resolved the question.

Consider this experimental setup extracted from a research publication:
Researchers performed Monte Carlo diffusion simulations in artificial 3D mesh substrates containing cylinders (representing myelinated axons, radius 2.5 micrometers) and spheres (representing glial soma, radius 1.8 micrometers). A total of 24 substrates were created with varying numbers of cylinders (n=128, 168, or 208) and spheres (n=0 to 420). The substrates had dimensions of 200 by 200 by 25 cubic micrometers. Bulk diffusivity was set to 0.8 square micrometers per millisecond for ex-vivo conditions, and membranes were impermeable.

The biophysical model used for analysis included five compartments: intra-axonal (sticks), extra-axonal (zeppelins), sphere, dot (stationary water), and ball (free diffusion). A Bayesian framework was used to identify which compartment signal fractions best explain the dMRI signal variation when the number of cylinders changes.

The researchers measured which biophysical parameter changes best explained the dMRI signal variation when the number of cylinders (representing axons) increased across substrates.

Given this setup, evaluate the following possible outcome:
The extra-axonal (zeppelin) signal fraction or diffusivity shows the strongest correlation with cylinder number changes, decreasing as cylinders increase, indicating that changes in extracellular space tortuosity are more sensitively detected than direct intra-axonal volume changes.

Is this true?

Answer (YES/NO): NO